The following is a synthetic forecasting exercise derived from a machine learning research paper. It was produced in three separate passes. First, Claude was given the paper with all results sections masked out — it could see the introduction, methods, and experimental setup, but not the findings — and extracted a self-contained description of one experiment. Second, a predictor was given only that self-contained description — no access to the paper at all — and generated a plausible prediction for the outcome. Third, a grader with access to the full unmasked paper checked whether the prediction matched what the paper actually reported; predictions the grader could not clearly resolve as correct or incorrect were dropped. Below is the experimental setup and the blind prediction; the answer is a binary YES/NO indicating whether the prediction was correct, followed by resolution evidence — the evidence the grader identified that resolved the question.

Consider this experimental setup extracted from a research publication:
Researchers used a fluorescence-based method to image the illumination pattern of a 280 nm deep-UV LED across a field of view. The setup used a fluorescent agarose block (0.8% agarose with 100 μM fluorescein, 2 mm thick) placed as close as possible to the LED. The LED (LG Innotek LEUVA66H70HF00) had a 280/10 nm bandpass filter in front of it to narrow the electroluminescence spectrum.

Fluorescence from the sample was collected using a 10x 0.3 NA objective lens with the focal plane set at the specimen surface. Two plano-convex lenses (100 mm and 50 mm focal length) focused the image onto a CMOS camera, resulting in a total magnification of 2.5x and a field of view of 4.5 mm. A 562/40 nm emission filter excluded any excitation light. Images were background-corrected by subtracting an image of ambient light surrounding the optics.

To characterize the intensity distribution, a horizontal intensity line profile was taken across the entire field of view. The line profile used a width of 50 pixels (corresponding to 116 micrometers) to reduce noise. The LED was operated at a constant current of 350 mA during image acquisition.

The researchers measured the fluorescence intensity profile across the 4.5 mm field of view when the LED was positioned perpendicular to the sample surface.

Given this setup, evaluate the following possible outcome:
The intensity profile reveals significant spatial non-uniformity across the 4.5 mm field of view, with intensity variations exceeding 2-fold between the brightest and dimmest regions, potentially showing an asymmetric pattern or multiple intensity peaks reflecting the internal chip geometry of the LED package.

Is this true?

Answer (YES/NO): NO